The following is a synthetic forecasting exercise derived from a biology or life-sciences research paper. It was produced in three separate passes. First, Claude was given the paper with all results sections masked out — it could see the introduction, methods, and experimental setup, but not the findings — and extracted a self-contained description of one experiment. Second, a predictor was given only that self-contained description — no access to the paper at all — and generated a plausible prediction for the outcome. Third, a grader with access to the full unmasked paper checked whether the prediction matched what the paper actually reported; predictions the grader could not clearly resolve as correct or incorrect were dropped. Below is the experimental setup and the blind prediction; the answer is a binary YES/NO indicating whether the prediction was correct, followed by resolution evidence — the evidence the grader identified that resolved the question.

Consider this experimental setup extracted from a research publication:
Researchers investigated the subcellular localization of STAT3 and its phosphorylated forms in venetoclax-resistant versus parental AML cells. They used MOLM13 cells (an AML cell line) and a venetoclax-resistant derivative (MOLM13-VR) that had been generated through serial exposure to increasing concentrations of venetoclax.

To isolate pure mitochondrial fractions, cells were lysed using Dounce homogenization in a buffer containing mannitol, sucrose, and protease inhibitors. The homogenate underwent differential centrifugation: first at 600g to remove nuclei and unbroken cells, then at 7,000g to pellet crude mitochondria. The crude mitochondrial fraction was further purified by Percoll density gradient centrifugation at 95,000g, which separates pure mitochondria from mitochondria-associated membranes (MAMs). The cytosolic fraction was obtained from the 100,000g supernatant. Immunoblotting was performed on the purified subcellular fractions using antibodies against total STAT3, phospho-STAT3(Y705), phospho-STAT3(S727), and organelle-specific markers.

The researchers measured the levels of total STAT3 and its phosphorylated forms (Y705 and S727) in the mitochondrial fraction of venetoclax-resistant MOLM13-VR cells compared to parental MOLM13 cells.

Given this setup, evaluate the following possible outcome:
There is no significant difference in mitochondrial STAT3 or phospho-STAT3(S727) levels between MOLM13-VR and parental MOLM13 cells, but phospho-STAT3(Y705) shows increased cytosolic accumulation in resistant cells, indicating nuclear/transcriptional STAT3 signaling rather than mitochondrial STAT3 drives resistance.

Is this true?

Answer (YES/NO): NO